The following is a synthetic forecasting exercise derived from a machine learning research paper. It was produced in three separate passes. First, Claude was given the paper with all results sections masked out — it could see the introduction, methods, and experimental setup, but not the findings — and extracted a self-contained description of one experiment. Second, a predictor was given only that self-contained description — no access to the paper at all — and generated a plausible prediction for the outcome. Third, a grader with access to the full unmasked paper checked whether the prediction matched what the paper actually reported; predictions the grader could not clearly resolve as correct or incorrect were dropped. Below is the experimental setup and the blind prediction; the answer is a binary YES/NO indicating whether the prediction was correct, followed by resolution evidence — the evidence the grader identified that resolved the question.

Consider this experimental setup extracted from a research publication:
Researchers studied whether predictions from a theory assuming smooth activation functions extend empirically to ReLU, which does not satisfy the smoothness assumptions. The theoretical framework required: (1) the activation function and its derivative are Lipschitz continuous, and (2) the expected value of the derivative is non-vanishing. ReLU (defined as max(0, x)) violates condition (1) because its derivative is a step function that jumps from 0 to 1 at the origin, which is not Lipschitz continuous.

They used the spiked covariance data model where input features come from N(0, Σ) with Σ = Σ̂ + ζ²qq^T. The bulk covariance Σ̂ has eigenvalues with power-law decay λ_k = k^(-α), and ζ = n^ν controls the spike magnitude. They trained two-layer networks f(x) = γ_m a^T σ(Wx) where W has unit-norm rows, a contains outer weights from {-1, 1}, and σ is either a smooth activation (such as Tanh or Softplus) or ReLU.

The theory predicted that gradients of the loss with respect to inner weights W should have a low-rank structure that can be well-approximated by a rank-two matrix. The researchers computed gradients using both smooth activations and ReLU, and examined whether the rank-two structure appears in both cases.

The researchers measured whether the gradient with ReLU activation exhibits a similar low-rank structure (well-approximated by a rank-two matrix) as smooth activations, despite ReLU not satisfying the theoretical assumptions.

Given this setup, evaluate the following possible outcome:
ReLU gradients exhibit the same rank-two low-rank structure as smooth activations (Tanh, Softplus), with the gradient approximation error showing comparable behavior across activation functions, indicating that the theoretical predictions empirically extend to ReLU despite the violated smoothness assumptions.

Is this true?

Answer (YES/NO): NO